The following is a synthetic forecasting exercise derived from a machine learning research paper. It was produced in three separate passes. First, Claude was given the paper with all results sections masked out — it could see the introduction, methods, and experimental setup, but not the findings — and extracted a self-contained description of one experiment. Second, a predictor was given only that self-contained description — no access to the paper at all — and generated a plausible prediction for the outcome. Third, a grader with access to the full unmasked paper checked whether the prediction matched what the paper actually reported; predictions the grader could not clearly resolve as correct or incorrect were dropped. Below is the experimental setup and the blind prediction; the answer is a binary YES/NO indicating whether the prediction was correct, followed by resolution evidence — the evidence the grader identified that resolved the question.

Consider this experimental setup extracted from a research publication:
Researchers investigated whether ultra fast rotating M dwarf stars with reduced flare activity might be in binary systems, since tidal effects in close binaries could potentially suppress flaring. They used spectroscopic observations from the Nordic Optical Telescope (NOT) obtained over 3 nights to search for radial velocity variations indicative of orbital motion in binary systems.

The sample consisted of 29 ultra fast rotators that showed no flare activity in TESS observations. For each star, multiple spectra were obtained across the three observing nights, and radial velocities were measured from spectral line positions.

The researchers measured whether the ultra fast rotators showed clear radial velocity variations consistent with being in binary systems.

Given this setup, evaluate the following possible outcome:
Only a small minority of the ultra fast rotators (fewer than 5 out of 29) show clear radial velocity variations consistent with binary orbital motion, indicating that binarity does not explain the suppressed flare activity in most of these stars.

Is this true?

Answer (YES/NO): YES